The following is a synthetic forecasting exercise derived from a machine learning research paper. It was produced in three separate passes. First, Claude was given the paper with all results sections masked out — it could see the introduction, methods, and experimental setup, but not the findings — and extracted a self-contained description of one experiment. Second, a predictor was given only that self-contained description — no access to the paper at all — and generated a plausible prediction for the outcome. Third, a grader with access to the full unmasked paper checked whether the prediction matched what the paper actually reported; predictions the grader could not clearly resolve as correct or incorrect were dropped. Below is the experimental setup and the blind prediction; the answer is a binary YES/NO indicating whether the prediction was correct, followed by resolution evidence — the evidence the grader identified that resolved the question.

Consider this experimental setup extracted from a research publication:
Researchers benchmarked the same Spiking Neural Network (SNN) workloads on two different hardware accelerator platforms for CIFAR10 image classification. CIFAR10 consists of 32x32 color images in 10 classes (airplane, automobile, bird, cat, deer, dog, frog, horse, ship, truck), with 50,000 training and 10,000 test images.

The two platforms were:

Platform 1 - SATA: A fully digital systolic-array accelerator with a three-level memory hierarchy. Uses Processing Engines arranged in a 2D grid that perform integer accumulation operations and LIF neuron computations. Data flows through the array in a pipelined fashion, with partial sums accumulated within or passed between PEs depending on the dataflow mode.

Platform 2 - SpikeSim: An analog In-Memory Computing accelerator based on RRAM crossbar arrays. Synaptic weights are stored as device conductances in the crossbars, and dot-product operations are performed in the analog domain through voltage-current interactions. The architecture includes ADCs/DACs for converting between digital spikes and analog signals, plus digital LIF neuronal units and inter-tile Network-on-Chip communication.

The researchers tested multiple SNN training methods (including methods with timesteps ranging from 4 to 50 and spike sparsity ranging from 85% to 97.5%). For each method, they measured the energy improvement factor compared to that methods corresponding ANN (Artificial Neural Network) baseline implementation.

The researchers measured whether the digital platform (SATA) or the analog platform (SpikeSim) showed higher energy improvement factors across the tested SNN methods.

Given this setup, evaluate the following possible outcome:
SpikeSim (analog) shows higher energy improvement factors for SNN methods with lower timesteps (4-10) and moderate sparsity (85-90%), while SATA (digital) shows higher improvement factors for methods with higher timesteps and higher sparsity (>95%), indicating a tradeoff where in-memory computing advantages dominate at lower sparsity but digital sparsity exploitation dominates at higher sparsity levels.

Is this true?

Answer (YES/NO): NO